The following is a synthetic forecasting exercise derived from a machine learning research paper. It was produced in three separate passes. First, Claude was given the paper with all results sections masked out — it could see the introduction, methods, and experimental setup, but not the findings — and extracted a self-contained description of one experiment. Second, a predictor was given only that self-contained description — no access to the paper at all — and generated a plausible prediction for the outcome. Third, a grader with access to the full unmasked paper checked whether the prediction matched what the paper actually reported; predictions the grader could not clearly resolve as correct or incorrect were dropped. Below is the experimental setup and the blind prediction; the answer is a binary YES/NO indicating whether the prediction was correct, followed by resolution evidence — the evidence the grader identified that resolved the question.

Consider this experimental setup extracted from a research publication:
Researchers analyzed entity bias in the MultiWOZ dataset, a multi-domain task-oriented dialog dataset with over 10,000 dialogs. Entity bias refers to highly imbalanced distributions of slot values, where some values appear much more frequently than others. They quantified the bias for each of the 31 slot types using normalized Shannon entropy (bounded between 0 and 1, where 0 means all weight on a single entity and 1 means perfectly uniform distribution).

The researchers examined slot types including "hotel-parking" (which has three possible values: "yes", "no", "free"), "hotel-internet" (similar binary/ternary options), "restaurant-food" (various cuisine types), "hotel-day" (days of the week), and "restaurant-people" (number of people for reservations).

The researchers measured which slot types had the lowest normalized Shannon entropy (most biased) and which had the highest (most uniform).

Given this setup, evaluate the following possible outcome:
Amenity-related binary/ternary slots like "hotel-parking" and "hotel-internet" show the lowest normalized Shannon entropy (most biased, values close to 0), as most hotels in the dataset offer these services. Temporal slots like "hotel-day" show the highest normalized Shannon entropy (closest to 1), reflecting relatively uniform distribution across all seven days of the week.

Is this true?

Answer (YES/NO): YES